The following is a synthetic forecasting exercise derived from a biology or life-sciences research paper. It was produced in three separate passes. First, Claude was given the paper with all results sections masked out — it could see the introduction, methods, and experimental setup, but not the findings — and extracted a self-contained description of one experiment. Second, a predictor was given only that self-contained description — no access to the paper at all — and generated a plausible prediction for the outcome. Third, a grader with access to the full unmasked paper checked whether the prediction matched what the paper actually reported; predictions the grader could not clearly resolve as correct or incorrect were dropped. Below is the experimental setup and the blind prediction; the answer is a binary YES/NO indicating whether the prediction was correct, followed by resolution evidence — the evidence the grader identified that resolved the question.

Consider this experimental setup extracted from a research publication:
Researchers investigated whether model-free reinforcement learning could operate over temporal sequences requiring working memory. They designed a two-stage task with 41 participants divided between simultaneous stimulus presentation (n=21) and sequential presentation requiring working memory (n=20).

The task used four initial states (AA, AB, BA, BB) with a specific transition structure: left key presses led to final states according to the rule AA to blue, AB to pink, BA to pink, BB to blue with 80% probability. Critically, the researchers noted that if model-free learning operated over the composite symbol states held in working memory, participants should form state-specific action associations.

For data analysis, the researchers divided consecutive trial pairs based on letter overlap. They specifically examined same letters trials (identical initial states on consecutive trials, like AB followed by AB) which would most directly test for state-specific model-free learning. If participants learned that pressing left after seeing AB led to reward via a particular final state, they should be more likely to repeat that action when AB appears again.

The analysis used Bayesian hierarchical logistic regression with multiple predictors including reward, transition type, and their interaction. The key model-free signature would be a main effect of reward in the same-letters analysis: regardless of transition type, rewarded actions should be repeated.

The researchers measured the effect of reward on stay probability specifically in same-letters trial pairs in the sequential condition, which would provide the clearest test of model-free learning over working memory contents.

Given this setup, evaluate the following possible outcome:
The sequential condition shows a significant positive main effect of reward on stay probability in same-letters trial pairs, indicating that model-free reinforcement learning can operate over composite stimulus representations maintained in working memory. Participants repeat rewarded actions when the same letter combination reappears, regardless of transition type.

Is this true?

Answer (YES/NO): NO